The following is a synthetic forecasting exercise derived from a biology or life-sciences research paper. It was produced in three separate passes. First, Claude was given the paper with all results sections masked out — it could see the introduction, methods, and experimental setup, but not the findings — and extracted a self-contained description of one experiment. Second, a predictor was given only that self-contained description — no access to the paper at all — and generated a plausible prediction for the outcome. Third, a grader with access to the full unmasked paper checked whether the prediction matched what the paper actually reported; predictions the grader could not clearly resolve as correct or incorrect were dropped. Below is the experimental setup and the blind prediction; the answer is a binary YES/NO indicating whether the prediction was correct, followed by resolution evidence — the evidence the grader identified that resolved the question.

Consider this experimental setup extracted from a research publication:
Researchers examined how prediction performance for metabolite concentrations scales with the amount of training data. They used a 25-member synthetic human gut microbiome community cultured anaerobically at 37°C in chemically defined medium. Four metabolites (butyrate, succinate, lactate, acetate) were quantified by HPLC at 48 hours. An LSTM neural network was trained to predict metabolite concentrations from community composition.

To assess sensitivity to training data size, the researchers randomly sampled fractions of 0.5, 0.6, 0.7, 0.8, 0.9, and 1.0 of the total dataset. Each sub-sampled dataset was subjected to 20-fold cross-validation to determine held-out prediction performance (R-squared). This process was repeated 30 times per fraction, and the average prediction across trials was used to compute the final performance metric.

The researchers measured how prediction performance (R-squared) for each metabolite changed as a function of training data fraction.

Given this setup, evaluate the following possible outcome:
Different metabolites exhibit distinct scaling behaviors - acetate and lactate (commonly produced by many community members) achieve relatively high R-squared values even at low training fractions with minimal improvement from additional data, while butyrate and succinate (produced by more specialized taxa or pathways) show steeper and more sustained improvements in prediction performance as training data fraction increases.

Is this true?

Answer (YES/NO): NO